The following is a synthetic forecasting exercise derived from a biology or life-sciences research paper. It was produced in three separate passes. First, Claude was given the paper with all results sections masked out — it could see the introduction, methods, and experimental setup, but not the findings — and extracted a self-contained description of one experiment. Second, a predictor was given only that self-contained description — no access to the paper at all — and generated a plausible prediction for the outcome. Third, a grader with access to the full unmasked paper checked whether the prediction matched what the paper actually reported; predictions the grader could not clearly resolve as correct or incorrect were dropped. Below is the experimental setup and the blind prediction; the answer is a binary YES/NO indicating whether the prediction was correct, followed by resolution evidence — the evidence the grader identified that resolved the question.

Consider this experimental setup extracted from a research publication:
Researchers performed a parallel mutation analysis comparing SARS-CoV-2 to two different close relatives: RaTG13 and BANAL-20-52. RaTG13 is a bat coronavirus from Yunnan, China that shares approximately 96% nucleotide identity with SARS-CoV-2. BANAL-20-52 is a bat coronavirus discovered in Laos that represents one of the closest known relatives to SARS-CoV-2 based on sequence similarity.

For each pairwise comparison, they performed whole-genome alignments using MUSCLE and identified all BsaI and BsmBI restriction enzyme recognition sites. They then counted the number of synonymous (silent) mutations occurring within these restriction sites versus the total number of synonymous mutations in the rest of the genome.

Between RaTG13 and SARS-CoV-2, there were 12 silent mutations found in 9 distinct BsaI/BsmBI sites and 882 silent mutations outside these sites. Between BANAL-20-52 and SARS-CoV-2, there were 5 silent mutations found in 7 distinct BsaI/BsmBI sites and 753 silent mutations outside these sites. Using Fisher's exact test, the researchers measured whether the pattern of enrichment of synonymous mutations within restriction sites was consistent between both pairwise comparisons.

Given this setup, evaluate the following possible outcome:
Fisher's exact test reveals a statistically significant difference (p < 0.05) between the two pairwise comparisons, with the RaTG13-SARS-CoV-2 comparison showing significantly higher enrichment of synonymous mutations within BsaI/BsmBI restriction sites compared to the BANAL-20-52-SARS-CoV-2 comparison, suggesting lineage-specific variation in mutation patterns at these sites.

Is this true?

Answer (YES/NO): NO